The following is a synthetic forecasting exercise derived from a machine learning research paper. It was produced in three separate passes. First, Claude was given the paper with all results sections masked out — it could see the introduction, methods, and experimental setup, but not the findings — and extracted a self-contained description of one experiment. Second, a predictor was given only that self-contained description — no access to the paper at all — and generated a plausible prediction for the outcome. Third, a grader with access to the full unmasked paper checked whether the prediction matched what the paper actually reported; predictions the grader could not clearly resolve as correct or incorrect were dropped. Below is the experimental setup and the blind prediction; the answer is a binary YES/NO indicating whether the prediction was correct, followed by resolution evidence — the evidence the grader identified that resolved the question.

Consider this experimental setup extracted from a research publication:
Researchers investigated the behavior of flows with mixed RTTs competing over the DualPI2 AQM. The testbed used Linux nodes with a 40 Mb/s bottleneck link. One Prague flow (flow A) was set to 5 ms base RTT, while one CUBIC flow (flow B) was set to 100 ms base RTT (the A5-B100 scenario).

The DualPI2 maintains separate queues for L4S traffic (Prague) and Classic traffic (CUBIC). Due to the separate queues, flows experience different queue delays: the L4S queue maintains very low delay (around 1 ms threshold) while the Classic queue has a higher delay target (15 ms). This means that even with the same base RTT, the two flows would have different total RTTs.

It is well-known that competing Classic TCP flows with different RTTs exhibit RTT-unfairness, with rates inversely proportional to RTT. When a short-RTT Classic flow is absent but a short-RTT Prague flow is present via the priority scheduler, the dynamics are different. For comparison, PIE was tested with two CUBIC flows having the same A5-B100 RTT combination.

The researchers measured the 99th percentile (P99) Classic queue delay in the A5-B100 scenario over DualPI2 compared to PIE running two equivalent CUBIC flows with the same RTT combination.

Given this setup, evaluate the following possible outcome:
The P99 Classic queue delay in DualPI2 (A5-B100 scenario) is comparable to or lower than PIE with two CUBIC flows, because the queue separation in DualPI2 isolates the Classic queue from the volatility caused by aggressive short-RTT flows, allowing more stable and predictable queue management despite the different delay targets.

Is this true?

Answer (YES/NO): YES